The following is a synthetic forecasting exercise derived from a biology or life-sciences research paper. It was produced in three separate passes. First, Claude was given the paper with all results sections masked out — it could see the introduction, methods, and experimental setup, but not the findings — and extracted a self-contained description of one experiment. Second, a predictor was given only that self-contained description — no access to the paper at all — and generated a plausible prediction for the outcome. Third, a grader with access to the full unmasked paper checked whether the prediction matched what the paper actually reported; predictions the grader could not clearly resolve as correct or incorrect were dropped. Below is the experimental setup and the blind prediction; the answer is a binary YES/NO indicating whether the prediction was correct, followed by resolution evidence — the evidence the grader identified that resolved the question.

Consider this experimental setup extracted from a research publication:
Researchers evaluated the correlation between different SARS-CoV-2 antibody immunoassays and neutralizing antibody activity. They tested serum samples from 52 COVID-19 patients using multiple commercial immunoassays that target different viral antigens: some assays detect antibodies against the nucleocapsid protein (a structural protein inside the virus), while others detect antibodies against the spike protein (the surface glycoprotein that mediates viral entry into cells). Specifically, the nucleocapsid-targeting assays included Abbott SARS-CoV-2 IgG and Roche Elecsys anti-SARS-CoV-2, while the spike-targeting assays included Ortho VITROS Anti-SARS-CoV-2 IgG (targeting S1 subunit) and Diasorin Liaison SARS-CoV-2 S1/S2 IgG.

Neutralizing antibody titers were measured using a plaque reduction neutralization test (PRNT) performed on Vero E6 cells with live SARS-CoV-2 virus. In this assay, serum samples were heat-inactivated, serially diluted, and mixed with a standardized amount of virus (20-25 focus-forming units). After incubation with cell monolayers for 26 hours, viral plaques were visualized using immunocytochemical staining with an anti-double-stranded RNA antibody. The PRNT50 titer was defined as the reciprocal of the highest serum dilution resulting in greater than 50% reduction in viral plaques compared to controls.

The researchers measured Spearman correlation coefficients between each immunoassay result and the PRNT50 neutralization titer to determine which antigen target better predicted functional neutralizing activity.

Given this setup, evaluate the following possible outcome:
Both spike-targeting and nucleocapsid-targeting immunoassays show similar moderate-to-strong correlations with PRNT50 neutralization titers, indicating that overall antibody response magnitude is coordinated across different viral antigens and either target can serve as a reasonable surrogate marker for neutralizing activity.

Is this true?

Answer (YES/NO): NO